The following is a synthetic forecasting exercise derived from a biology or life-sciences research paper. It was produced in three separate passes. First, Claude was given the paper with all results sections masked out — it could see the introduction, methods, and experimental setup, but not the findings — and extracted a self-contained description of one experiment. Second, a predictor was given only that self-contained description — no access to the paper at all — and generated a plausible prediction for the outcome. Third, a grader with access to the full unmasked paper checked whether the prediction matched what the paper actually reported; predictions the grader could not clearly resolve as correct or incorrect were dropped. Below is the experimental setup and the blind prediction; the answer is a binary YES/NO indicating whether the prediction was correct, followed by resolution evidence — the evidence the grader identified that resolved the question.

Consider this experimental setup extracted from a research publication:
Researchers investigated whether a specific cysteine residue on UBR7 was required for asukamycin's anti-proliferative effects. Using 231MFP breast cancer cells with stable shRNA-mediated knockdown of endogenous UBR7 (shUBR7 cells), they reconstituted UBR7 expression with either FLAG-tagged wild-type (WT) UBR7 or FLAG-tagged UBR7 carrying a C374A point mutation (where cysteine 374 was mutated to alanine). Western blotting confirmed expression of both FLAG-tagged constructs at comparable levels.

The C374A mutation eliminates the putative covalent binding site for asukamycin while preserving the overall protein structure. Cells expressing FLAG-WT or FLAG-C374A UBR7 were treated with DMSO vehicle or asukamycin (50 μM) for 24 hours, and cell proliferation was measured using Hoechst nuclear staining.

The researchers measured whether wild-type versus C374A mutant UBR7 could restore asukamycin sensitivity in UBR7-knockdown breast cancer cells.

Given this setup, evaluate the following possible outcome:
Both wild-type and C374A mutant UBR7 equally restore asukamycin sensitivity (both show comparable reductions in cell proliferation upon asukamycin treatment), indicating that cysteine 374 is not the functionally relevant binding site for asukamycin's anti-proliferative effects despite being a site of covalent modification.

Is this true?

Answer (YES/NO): NO